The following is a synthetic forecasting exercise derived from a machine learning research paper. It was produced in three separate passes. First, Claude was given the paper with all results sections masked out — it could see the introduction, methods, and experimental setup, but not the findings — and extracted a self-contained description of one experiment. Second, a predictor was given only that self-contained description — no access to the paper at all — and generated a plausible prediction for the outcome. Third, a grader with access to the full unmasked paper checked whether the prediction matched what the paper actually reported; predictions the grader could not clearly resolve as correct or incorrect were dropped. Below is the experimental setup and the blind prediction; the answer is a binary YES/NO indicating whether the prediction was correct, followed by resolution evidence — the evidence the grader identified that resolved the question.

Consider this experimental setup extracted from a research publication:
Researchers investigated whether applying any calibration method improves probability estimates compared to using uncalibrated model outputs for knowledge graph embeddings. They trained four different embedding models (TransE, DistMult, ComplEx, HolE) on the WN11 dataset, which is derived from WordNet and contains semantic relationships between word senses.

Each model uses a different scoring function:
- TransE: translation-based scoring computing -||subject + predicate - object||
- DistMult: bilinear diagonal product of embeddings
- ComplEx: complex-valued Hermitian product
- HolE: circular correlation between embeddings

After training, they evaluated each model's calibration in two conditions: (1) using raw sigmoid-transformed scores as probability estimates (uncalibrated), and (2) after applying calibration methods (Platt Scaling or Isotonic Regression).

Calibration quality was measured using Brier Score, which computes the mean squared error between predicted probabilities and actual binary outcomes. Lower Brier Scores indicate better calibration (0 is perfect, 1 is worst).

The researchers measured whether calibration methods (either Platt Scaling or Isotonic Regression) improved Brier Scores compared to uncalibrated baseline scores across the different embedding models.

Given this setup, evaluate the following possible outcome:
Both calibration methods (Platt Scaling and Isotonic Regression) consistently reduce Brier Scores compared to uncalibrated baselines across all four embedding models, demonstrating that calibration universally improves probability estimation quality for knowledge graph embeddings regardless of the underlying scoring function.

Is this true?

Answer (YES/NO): YES